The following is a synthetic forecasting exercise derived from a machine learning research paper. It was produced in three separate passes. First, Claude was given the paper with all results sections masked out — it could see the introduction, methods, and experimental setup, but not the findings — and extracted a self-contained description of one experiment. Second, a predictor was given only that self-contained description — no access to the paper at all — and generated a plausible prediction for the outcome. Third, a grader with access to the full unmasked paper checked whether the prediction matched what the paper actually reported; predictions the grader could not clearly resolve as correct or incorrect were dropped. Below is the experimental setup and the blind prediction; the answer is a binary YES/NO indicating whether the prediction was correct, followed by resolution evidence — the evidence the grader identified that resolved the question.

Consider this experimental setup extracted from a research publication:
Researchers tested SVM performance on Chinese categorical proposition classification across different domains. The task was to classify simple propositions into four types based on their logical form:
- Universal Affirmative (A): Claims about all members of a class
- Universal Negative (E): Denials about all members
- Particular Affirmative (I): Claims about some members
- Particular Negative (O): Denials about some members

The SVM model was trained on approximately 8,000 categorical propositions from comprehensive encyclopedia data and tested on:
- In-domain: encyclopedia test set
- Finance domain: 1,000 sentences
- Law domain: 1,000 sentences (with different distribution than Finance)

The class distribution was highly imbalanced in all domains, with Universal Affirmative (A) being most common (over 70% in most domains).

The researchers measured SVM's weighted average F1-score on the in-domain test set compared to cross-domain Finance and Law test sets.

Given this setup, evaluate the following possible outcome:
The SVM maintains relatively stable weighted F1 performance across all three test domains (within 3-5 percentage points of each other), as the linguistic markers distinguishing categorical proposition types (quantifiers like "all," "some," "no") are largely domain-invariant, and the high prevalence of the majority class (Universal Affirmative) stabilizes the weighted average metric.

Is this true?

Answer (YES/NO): NO